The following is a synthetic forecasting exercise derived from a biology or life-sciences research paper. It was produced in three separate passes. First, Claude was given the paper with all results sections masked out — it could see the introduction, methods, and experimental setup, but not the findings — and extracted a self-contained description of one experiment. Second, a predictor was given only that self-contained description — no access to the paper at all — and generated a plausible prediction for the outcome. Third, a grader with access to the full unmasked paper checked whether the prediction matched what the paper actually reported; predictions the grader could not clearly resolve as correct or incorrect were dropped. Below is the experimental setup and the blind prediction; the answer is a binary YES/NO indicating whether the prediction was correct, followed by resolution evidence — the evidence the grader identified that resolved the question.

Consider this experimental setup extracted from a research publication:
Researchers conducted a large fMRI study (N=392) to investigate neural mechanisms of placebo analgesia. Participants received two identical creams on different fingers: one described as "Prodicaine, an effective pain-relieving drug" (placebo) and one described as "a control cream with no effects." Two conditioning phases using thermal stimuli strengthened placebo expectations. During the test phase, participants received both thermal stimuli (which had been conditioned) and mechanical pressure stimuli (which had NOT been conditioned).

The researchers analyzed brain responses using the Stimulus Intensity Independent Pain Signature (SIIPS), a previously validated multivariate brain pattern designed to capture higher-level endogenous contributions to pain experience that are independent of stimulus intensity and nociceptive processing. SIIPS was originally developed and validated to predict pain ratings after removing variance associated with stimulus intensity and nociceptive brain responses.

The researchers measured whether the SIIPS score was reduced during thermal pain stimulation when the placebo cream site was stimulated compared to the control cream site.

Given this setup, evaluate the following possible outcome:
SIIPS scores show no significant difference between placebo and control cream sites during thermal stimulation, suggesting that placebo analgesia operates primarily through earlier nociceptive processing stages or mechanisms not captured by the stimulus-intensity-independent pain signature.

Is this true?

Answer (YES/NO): NO